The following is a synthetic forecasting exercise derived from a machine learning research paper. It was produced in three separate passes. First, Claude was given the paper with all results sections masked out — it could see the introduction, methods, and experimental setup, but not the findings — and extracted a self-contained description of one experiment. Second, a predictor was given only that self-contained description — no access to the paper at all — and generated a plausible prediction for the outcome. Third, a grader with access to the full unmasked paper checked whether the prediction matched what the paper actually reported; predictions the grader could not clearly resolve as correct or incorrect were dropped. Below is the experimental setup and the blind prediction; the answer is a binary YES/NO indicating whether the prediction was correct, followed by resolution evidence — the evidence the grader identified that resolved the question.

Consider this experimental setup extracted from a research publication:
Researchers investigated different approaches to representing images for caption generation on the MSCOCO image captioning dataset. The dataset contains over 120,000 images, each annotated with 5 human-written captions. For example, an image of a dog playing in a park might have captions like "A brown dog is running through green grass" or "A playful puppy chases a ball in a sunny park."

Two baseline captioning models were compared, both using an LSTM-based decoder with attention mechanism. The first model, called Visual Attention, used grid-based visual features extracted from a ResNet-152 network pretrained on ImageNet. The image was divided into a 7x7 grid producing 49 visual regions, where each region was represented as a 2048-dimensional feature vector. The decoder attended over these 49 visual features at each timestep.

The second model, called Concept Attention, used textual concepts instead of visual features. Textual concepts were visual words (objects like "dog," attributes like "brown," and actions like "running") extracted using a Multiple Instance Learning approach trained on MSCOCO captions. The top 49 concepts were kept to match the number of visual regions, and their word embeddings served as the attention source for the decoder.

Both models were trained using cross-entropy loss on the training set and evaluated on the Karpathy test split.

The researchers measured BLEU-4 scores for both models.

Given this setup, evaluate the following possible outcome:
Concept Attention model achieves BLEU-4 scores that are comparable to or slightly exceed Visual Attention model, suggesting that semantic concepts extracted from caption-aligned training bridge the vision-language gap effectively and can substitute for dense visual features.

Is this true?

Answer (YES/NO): YES